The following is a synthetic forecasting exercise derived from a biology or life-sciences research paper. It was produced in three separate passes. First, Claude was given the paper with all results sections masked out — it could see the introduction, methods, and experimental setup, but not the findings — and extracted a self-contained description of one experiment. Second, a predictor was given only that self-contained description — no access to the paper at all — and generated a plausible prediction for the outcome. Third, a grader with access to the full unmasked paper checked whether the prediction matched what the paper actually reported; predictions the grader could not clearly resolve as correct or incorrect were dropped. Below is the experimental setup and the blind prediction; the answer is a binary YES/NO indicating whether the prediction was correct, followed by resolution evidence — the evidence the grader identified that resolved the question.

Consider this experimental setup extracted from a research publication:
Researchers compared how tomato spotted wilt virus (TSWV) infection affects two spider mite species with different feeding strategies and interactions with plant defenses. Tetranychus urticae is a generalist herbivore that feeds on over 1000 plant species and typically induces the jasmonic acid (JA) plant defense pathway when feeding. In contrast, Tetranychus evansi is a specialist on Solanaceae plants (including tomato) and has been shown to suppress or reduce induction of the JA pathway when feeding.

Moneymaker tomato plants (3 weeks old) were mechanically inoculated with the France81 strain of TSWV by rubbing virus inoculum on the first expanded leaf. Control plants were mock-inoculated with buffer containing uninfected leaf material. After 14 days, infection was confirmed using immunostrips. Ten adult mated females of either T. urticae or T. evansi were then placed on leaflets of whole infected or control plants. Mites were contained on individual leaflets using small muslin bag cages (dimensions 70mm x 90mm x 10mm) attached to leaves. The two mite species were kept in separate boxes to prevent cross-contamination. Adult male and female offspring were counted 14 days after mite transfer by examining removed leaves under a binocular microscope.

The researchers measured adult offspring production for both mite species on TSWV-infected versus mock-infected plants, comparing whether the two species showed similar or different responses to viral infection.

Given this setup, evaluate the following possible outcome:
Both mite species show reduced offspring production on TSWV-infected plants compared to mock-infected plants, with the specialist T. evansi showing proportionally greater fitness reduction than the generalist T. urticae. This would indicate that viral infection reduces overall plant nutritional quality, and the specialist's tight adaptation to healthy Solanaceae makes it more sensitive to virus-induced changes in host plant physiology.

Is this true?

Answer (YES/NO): NO